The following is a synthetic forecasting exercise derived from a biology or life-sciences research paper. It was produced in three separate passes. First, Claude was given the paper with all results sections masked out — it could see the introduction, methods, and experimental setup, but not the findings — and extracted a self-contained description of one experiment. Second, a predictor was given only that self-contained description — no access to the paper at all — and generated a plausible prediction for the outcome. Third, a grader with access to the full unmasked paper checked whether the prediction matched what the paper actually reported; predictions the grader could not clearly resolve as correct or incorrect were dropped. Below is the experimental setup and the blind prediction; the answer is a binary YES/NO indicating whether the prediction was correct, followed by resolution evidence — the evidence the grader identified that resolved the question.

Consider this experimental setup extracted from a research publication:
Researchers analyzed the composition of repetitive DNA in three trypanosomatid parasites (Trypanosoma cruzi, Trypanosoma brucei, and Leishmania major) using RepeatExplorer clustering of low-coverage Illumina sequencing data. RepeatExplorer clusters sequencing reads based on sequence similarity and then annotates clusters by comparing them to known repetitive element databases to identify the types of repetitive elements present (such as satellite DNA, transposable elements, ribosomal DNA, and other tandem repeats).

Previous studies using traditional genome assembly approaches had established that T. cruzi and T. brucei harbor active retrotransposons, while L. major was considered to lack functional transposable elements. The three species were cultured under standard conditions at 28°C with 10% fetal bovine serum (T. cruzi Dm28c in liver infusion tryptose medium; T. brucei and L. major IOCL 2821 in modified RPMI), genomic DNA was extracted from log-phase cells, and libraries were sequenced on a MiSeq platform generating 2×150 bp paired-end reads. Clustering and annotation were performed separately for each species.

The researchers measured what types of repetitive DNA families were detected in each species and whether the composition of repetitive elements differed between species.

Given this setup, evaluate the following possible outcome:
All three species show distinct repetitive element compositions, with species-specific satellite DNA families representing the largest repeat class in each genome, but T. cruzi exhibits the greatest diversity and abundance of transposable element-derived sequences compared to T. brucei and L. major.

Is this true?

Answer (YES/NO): NO